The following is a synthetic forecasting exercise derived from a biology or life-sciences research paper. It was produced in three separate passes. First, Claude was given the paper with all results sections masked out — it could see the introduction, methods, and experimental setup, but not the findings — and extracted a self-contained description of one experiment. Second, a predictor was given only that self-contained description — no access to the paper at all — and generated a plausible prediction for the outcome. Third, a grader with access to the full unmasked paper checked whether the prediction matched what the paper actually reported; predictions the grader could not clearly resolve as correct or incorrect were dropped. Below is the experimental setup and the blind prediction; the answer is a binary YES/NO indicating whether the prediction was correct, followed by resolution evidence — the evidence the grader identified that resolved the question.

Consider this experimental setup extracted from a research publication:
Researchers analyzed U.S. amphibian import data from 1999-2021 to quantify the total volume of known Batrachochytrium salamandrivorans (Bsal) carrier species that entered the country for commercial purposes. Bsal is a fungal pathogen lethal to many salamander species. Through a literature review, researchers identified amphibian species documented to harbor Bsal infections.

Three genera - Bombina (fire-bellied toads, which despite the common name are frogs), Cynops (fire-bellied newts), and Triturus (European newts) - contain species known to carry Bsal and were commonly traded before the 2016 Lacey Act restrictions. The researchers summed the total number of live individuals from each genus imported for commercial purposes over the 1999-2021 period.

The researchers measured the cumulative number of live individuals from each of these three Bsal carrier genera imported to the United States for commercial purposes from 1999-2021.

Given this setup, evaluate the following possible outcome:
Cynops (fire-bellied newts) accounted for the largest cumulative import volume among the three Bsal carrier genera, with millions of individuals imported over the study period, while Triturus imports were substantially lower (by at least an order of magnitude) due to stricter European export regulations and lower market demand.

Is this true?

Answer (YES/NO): NO